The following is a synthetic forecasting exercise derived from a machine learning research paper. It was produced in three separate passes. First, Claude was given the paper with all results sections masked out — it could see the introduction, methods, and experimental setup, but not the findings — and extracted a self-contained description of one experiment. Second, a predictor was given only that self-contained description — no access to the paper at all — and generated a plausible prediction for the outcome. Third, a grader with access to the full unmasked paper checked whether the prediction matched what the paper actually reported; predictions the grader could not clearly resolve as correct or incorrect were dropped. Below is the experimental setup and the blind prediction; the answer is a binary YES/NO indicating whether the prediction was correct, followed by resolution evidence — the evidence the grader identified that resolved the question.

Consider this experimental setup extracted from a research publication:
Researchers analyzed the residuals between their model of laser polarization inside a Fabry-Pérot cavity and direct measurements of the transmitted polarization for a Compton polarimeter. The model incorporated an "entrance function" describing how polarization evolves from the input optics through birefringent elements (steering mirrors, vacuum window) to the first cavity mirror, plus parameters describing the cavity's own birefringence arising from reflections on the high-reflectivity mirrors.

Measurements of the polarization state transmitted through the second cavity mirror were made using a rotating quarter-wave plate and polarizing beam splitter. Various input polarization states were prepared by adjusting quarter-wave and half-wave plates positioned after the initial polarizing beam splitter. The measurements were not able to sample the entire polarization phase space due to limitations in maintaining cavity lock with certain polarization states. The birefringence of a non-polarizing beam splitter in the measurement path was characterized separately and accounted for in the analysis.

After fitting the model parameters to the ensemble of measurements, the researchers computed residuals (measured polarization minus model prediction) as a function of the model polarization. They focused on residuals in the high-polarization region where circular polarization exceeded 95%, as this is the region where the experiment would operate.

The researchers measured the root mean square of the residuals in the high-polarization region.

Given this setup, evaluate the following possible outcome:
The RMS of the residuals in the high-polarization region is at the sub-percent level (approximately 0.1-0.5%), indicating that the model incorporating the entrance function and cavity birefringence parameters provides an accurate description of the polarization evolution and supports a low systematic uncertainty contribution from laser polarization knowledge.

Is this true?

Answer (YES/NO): YES